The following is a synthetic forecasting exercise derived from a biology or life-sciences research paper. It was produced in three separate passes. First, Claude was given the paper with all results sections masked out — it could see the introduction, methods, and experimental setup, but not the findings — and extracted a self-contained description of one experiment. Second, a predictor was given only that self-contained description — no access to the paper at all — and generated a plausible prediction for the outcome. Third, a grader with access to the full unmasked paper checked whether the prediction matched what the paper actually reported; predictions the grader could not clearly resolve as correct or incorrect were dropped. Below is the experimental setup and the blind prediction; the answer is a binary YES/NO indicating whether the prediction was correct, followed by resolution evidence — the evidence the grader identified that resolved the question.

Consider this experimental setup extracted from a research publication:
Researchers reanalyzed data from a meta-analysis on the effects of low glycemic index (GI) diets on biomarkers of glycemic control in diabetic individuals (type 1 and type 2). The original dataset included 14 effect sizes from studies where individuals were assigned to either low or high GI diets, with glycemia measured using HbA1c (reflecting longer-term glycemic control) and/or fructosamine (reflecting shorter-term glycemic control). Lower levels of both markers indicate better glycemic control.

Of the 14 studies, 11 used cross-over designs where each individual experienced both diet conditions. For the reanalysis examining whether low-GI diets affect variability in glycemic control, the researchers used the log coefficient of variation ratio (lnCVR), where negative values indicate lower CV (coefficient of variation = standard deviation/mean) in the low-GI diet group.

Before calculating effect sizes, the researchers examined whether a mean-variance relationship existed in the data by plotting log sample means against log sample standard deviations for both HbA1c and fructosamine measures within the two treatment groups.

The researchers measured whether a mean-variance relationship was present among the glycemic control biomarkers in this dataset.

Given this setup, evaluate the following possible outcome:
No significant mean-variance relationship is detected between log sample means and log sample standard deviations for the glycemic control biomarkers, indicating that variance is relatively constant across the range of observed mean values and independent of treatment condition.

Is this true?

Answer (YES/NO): NO